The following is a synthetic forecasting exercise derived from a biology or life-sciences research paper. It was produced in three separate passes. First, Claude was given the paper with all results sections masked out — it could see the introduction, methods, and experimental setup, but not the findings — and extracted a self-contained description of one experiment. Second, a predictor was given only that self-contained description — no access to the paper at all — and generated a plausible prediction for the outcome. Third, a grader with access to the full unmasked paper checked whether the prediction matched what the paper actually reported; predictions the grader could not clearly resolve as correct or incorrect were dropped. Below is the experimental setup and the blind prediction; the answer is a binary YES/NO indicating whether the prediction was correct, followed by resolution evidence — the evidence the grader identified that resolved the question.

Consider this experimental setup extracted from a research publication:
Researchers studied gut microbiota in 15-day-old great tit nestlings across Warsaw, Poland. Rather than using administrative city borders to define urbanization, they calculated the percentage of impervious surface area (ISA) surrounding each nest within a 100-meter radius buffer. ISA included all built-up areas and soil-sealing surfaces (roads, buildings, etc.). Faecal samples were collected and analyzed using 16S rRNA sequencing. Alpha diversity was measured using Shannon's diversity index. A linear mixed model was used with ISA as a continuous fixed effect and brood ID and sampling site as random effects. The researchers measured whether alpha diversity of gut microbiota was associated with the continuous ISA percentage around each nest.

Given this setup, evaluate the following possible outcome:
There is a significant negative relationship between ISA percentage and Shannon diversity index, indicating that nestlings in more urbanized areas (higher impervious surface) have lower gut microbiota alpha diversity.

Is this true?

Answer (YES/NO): YES